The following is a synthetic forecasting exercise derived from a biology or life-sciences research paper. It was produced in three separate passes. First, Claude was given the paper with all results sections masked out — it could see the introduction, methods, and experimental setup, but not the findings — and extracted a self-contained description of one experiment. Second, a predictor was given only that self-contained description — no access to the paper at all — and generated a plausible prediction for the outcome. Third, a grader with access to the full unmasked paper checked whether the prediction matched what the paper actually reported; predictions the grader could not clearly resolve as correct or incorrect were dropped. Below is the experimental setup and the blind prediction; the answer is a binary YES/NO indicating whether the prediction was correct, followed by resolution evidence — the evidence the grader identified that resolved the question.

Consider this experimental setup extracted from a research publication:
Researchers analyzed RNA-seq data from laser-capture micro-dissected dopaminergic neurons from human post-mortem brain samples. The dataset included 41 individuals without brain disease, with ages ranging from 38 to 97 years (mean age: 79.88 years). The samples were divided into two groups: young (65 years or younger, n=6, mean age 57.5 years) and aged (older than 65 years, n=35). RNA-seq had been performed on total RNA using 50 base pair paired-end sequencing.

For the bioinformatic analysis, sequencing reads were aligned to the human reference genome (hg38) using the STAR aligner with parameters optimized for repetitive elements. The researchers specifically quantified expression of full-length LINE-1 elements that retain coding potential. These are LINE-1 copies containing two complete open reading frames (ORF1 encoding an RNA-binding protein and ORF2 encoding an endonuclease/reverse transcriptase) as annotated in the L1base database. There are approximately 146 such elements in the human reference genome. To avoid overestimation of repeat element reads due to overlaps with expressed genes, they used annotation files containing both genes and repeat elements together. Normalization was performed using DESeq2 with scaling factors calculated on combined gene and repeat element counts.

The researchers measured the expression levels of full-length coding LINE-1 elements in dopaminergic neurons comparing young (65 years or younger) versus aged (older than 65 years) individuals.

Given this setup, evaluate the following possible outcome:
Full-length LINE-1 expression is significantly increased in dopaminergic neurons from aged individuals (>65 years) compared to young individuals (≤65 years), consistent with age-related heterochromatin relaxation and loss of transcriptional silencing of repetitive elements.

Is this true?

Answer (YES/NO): NO